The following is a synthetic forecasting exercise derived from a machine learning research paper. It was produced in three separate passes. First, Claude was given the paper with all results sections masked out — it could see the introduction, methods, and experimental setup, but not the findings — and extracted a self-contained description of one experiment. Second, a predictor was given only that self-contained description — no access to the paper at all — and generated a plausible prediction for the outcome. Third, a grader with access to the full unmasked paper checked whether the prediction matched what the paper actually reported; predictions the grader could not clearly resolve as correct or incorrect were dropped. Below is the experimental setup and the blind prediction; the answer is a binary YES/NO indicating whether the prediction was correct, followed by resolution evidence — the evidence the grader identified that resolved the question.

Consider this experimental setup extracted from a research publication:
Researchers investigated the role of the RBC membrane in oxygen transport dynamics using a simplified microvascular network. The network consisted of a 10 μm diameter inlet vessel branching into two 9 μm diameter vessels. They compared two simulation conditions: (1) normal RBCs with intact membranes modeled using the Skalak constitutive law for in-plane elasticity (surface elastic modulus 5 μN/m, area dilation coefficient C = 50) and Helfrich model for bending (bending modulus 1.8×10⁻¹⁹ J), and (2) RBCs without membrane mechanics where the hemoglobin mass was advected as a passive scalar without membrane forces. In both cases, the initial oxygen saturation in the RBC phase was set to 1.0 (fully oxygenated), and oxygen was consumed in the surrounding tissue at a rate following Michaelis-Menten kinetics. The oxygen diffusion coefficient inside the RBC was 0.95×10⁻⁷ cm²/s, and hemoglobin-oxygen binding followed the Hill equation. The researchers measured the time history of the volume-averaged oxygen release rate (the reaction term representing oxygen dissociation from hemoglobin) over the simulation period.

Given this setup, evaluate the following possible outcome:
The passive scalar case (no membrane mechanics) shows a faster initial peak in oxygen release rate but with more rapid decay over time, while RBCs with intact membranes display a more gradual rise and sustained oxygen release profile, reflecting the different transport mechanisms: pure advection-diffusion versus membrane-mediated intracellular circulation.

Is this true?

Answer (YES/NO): NO